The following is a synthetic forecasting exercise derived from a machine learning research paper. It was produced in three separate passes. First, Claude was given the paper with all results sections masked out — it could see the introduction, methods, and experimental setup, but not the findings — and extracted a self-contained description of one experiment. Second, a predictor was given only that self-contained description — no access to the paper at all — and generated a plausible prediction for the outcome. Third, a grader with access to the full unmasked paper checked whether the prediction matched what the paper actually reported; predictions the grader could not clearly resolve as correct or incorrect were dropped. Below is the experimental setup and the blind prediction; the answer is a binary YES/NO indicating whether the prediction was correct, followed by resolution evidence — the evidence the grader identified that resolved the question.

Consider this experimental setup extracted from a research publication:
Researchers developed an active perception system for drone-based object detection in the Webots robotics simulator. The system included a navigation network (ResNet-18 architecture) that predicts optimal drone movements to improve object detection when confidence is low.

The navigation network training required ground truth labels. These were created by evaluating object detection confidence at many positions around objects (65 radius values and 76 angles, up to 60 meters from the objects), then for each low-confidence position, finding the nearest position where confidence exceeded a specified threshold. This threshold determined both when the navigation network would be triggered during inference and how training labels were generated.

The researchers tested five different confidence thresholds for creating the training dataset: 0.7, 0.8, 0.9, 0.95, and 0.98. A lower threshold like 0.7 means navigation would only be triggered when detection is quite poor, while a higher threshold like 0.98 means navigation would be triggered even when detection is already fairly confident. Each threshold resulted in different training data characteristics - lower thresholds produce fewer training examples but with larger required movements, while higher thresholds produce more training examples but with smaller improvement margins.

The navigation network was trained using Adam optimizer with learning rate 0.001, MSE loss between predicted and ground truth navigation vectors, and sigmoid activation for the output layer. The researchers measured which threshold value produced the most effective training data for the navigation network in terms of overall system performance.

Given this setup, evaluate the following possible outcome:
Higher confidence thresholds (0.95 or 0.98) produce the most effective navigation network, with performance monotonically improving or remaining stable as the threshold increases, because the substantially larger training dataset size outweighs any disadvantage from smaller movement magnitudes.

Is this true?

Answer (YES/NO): NO